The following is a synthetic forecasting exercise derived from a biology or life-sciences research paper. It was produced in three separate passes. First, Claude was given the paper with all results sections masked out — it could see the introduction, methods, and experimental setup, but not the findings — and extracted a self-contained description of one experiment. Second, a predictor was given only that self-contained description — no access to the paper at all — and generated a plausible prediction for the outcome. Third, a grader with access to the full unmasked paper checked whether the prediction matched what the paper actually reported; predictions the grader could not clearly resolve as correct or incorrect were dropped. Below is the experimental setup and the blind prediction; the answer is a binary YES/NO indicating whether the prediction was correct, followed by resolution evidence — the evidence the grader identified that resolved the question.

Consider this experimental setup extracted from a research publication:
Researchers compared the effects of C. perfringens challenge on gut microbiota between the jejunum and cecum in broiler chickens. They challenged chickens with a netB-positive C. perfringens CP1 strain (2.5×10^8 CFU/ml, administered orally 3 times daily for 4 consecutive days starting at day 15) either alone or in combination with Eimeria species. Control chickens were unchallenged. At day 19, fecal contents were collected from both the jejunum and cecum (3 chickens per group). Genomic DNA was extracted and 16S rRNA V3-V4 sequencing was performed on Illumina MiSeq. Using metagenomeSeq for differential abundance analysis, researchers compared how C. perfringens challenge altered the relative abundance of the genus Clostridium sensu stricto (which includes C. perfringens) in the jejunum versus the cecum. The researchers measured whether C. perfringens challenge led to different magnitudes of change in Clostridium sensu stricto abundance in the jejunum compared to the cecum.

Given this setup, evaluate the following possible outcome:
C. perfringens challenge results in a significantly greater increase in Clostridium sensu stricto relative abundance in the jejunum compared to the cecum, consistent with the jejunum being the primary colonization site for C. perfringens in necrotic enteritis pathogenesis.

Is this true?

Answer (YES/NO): YES